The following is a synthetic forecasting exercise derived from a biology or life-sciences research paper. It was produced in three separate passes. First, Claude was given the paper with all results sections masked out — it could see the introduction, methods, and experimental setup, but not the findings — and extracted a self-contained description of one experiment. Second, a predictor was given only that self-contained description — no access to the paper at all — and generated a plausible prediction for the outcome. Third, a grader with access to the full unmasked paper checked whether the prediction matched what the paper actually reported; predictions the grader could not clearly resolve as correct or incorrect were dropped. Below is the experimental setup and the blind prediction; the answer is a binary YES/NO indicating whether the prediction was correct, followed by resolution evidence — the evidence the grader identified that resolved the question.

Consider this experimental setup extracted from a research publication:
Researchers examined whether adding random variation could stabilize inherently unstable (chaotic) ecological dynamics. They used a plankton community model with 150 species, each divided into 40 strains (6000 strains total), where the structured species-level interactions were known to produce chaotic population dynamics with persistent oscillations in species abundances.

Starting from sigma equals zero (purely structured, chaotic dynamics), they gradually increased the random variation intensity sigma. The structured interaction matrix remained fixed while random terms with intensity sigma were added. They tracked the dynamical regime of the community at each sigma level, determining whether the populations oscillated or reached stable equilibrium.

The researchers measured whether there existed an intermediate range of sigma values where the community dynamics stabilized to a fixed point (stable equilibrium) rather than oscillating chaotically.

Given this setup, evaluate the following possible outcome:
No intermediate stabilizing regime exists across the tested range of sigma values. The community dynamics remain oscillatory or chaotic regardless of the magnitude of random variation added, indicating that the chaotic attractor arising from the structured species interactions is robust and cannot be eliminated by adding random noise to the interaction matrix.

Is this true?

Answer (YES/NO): NO